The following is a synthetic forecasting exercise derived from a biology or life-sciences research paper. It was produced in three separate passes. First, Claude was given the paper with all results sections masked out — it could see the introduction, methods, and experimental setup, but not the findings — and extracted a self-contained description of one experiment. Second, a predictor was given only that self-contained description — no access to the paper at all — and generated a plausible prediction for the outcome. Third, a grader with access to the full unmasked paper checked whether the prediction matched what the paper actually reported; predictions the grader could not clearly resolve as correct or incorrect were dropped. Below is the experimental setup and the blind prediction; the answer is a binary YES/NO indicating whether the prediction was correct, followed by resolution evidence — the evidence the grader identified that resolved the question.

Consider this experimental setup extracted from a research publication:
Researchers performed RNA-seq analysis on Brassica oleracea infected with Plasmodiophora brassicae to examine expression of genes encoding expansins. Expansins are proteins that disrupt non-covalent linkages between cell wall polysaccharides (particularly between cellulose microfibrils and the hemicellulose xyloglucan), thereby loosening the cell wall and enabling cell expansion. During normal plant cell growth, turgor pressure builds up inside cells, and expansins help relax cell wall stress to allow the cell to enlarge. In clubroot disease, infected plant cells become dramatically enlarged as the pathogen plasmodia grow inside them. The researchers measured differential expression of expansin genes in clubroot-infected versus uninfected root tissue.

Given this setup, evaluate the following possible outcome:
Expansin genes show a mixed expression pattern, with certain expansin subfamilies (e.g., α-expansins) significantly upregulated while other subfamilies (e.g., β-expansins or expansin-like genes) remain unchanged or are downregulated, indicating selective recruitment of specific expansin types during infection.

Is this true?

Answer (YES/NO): NO